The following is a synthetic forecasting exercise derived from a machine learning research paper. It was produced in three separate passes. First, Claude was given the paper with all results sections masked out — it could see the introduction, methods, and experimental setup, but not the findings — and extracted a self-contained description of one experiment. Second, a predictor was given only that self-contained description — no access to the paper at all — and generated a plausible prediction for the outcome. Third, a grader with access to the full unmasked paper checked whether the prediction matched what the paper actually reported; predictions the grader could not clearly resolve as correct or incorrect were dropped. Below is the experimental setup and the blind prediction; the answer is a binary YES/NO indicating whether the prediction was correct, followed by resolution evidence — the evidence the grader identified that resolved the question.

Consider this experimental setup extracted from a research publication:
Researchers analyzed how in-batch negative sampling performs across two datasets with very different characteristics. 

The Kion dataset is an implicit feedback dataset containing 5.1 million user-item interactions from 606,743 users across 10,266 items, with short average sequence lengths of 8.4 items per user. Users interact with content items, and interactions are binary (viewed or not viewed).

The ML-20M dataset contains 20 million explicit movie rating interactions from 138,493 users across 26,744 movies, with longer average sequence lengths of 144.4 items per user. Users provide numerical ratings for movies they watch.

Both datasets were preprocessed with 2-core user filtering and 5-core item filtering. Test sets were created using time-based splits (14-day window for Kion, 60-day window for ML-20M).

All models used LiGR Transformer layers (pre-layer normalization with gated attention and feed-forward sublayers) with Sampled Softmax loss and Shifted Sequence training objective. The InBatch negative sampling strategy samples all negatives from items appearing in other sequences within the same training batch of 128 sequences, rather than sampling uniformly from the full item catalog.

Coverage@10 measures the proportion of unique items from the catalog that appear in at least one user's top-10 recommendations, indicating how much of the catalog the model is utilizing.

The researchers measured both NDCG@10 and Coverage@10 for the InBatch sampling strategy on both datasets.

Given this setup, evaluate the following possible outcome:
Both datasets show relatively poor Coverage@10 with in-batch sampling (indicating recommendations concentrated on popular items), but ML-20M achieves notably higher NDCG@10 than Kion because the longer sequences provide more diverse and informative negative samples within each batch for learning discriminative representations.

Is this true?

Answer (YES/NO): NO